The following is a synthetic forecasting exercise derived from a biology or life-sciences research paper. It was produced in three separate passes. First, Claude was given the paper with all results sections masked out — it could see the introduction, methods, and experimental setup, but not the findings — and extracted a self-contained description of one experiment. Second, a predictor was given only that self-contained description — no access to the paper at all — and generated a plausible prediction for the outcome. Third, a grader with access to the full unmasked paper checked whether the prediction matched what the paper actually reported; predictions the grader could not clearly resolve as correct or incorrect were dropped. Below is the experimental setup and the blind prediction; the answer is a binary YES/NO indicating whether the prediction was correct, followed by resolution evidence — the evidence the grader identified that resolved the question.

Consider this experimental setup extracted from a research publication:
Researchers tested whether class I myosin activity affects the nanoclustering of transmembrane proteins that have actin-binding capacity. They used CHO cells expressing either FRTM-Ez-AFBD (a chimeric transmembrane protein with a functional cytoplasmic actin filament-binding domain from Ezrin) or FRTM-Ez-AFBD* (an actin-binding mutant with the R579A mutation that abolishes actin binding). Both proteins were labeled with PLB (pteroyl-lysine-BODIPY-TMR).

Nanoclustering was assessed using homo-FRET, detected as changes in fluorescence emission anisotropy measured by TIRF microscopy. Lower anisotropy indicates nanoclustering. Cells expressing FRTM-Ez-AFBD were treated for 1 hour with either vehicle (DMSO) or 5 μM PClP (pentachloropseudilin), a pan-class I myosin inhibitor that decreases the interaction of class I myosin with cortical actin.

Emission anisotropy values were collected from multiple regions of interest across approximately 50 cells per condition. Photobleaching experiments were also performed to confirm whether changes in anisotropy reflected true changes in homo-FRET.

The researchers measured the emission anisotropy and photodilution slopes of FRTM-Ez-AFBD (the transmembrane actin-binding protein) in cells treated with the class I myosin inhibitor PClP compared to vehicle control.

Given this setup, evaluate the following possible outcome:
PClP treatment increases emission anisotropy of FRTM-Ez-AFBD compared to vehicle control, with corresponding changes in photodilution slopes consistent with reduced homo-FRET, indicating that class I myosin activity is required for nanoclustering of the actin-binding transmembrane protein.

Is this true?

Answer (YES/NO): NO